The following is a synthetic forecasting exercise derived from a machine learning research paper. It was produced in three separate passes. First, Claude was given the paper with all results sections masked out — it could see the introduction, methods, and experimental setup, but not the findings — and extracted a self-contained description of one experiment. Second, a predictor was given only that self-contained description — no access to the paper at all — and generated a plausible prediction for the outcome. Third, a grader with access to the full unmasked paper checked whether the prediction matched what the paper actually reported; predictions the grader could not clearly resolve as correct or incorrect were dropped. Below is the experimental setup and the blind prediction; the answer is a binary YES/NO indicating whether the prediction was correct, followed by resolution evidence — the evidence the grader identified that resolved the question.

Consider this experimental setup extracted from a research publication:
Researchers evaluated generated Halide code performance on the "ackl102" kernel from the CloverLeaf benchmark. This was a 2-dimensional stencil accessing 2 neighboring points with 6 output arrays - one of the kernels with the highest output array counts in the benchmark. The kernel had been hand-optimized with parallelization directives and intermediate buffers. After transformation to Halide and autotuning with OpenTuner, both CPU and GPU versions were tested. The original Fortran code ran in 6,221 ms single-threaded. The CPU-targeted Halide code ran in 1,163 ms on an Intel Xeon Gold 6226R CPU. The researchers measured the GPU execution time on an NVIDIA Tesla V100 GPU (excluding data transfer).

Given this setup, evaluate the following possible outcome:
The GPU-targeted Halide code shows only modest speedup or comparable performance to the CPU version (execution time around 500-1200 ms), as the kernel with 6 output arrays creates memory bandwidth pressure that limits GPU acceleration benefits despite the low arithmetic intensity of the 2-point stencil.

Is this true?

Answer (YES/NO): NO